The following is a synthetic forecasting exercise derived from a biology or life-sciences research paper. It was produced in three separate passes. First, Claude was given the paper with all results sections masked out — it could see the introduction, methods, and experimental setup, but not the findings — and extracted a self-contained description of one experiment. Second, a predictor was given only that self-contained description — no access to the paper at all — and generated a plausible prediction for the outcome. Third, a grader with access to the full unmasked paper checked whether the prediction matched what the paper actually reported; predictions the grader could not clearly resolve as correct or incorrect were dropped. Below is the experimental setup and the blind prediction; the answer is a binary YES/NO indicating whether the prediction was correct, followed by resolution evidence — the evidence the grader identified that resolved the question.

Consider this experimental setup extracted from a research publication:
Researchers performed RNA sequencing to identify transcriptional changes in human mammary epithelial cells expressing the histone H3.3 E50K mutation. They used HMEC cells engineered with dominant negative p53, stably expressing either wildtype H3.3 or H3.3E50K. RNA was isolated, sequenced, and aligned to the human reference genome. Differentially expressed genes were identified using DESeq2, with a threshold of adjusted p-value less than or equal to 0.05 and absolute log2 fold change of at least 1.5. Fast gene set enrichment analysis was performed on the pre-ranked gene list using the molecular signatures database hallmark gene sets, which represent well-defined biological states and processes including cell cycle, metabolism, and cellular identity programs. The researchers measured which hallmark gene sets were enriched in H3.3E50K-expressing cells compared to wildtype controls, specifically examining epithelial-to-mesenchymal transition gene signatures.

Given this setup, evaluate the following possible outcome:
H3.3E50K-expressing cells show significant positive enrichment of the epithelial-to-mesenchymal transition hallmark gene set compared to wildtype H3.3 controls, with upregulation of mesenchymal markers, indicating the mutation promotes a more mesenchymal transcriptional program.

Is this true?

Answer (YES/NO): YES